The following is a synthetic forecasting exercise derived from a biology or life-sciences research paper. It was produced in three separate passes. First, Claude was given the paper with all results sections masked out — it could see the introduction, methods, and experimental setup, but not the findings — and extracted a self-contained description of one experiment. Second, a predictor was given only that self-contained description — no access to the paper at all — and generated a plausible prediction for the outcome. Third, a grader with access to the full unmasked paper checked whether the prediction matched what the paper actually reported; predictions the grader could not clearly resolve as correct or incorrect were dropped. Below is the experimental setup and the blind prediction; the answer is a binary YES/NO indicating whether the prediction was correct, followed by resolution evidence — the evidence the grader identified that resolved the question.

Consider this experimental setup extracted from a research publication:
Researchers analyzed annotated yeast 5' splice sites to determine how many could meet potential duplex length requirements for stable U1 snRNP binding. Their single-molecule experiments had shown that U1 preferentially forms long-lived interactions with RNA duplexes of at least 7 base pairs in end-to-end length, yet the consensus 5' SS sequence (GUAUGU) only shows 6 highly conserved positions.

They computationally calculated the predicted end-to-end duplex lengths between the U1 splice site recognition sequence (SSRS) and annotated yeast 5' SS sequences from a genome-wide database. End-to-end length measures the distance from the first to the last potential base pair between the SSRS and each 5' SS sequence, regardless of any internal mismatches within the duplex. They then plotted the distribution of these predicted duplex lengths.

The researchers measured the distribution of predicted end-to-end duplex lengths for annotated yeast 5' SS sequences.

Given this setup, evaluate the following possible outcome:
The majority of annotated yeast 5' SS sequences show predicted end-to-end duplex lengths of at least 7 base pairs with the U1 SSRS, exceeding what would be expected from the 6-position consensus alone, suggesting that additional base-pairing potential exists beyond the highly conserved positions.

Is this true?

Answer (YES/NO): YES